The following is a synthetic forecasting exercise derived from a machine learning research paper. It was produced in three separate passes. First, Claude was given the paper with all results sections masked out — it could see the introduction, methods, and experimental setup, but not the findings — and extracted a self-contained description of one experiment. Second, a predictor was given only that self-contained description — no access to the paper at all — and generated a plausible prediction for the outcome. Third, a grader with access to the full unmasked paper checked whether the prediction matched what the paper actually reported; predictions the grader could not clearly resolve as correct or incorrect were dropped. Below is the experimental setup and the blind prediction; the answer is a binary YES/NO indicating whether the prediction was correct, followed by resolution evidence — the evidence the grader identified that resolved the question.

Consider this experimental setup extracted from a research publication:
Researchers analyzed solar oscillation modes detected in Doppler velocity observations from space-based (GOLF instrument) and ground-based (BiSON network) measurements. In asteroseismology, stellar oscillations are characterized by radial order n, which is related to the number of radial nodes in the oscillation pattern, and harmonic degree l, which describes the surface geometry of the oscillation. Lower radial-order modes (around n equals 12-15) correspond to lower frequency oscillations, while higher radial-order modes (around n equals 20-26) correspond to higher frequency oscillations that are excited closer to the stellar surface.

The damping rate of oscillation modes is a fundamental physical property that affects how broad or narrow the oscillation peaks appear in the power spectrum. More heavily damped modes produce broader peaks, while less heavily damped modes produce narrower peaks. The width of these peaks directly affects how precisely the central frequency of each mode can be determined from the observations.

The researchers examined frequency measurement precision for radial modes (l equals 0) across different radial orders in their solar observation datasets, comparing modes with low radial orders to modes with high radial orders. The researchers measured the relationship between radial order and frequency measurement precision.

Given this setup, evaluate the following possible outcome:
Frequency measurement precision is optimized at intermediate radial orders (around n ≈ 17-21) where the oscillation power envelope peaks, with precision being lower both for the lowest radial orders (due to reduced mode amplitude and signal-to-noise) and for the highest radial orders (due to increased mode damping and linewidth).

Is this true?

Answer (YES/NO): NO